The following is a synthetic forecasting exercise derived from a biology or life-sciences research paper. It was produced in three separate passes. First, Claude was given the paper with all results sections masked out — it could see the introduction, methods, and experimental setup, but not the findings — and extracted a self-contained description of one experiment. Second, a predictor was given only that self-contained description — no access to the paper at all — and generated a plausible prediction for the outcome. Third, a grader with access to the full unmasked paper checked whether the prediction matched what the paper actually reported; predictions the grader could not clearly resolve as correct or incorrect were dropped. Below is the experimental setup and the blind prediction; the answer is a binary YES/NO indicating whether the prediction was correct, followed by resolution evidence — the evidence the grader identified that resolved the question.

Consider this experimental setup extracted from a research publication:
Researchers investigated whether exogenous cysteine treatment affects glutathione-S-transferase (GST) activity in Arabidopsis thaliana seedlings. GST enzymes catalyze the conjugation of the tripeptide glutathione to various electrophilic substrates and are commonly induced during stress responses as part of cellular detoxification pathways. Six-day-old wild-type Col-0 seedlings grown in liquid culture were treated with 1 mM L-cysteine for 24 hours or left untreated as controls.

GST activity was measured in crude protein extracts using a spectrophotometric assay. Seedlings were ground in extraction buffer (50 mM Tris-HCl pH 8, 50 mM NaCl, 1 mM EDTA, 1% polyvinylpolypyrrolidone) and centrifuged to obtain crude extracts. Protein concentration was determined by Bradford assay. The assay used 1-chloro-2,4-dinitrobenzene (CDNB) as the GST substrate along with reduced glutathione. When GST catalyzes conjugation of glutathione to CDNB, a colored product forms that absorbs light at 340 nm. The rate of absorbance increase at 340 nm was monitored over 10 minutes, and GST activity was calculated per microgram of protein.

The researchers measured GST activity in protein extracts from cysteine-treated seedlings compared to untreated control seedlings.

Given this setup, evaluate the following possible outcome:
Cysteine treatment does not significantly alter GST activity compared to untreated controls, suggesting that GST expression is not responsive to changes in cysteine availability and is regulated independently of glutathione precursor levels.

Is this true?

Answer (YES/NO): NO